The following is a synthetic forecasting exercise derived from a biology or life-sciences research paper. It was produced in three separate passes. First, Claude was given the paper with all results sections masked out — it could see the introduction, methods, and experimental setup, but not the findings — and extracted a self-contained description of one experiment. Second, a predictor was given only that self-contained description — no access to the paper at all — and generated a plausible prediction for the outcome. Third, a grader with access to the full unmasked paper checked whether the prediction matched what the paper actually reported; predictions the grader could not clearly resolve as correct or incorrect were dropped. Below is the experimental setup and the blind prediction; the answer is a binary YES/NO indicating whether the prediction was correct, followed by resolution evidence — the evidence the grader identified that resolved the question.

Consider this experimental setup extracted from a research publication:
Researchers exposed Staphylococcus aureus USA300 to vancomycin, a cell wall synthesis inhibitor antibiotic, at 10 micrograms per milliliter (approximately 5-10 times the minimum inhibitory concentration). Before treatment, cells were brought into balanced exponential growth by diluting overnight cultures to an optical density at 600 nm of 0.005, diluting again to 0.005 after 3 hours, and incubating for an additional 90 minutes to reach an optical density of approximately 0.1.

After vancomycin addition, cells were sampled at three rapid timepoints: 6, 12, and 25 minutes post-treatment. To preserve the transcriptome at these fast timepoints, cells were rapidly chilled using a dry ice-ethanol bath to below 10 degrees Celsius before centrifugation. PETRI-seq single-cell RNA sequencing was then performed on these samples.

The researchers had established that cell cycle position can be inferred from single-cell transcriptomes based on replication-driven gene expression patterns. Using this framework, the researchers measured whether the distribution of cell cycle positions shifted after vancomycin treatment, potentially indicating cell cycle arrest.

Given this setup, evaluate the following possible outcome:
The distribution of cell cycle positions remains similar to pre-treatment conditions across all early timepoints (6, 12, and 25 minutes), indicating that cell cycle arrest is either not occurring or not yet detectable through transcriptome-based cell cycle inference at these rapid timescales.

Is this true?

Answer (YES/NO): NO